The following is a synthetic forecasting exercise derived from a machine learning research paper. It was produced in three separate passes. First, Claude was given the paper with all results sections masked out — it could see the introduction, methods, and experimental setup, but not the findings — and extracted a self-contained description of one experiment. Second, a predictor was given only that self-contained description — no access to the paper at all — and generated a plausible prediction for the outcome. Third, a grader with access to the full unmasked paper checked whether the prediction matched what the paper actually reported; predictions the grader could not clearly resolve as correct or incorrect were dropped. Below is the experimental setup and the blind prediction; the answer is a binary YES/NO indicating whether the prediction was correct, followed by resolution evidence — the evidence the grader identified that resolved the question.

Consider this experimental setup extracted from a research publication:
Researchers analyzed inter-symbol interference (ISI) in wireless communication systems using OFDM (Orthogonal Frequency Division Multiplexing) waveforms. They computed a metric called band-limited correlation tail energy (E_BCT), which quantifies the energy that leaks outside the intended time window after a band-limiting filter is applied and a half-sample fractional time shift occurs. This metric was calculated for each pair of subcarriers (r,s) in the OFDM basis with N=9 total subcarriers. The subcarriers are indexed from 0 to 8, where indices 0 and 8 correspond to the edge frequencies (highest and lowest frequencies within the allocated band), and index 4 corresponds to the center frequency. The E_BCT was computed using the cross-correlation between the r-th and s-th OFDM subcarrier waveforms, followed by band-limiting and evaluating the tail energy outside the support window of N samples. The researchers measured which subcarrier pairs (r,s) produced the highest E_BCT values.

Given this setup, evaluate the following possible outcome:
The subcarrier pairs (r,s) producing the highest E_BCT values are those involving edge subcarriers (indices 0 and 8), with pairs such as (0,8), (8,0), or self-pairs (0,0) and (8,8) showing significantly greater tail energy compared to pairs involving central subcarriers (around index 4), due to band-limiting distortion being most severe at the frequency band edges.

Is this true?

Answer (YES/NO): YES